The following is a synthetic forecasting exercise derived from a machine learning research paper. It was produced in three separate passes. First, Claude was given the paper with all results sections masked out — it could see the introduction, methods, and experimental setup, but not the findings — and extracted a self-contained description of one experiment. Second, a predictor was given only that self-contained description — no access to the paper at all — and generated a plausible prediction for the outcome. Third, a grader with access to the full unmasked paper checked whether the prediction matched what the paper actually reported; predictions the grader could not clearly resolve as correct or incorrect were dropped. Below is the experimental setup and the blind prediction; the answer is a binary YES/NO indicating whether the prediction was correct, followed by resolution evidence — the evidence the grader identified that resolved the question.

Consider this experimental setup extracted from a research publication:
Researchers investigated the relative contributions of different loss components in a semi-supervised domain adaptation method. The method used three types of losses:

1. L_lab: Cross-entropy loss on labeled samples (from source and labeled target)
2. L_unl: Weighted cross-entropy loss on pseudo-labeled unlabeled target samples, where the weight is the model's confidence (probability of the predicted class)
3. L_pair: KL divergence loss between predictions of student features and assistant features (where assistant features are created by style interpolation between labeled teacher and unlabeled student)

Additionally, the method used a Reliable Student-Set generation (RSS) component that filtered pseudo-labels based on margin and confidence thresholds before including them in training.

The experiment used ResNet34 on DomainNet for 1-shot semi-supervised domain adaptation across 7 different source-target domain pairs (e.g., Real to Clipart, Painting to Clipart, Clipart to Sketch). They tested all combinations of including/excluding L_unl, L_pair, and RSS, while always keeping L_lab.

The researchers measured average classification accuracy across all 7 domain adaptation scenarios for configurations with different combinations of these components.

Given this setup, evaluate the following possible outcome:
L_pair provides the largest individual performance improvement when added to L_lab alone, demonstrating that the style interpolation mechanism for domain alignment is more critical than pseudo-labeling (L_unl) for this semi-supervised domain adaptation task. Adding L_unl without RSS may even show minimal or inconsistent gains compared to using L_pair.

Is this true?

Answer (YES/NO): NO